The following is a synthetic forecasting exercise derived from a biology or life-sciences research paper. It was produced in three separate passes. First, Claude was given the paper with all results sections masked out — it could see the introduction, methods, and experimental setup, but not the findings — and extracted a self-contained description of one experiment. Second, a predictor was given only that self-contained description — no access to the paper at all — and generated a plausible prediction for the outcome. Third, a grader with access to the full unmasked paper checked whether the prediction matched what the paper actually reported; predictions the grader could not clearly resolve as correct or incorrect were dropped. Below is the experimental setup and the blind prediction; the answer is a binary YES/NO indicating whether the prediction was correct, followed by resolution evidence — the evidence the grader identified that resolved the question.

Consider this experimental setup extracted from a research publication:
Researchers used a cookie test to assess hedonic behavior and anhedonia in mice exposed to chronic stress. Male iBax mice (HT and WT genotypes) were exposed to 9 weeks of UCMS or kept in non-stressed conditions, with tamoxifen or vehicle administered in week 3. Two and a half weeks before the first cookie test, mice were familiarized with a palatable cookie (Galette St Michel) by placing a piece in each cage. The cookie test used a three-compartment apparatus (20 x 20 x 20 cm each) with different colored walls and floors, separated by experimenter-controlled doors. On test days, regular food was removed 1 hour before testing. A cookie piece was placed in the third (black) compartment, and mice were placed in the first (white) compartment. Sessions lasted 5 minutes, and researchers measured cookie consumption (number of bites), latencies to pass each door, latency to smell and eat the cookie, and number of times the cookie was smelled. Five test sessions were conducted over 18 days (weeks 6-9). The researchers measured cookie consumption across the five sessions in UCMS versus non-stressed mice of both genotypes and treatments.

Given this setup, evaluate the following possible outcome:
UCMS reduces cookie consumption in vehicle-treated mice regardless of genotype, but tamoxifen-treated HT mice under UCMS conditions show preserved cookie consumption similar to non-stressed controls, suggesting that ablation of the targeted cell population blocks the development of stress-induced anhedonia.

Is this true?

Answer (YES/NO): NO